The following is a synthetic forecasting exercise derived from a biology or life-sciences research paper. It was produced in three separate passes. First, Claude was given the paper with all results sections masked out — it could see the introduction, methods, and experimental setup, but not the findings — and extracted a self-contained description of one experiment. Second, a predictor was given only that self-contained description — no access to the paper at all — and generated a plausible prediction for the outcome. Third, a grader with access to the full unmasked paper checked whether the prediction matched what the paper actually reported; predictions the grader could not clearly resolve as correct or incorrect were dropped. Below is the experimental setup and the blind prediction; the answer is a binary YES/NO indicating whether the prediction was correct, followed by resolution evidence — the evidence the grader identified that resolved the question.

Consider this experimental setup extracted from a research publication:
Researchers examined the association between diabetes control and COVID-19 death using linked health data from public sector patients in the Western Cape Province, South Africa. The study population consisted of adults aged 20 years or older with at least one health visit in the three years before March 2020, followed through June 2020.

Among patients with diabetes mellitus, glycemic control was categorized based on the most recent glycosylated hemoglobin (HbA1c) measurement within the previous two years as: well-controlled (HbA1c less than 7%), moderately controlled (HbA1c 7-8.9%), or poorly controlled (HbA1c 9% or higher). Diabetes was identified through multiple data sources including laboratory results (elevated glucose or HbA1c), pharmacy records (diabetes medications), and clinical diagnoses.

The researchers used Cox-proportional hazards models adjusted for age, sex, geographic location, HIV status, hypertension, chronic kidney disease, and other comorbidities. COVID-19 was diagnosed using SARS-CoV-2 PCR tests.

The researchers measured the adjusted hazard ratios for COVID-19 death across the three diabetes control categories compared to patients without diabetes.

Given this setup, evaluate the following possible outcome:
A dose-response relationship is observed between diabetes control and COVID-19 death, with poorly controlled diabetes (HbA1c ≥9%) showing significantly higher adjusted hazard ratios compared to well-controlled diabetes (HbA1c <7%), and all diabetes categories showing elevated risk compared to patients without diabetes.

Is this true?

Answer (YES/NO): YES